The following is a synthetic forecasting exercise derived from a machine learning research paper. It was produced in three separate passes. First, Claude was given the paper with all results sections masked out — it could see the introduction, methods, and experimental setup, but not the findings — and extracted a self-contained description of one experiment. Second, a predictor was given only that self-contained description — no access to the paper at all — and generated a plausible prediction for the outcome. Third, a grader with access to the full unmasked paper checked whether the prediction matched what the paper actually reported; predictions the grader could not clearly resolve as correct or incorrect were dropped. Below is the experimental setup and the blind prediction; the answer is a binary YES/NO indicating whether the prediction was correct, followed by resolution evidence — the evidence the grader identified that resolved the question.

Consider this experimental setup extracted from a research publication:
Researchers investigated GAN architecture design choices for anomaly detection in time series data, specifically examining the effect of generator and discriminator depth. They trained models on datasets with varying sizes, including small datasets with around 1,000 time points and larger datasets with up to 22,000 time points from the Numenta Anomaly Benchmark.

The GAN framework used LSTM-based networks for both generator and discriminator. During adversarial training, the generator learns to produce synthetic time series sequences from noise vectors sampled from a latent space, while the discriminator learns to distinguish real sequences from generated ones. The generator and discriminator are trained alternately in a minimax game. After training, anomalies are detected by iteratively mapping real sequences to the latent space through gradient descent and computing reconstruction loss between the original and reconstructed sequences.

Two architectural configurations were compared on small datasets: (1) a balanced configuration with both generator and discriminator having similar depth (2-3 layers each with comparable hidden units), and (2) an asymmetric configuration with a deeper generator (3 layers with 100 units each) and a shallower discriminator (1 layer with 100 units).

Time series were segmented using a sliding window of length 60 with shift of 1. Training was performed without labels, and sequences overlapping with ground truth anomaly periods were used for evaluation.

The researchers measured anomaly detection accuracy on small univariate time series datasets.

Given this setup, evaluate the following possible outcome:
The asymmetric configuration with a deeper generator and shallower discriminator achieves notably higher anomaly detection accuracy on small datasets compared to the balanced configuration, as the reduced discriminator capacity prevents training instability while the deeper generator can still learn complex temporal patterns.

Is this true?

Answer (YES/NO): YES